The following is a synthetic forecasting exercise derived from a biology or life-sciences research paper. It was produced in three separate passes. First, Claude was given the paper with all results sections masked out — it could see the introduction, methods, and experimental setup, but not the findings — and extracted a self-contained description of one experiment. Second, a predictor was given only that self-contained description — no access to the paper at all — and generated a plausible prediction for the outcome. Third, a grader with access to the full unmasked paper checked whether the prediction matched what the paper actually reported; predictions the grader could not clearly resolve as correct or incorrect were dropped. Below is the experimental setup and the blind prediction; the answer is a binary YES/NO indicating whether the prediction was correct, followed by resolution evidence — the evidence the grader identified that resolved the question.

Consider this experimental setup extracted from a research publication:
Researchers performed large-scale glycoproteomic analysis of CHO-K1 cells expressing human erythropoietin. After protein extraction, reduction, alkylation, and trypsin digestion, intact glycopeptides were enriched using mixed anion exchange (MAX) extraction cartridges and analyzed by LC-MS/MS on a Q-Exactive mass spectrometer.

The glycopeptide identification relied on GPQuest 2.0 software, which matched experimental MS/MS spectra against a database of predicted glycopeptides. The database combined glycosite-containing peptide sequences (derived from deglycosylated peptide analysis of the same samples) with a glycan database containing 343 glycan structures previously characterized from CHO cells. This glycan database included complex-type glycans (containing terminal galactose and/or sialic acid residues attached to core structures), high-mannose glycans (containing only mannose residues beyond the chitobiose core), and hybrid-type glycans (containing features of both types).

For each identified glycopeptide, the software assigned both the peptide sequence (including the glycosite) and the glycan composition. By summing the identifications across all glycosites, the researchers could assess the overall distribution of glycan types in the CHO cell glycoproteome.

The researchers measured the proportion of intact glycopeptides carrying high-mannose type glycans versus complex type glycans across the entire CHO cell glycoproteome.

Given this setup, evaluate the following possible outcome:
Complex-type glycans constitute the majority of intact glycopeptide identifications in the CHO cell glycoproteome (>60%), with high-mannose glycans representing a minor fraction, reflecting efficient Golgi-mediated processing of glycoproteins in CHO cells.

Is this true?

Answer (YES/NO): NO